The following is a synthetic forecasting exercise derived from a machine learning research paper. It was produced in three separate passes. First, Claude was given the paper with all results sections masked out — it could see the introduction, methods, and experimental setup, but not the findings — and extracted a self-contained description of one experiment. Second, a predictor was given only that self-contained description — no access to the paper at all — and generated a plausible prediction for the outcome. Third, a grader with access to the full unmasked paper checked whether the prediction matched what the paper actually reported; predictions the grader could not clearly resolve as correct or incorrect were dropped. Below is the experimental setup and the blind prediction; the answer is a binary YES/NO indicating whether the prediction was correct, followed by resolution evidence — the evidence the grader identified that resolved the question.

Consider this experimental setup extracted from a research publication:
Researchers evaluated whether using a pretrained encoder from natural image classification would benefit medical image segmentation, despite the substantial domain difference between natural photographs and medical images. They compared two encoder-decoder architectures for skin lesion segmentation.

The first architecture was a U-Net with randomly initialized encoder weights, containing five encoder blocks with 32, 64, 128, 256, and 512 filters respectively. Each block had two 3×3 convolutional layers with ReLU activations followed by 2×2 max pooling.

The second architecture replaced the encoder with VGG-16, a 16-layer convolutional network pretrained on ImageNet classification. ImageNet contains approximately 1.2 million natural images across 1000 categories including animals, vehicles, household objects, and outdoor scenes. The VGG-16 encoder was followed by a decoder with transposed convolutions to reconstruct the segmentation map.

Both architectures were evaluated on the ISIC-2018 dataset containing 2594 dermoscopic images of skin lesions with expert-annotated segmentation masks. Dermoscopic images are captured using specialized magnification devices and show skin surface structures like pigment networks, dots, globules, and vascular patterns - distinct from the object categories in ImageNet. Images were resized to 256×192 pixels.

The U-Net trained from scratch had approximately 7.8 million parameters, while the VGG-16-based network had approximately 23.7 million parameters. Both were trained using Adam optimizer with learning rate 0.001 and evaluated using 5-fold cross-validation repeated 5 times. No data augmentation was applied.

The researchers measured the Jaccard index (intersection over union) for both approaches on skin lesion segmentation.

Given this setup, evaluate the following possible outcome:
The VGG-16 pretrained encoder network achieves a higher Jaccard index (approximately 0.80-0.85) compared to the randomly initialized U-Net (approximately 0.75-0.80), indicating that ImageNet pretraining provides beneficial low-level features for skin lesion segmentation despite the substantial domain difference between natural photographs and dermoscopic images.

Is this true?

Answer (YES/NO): NO